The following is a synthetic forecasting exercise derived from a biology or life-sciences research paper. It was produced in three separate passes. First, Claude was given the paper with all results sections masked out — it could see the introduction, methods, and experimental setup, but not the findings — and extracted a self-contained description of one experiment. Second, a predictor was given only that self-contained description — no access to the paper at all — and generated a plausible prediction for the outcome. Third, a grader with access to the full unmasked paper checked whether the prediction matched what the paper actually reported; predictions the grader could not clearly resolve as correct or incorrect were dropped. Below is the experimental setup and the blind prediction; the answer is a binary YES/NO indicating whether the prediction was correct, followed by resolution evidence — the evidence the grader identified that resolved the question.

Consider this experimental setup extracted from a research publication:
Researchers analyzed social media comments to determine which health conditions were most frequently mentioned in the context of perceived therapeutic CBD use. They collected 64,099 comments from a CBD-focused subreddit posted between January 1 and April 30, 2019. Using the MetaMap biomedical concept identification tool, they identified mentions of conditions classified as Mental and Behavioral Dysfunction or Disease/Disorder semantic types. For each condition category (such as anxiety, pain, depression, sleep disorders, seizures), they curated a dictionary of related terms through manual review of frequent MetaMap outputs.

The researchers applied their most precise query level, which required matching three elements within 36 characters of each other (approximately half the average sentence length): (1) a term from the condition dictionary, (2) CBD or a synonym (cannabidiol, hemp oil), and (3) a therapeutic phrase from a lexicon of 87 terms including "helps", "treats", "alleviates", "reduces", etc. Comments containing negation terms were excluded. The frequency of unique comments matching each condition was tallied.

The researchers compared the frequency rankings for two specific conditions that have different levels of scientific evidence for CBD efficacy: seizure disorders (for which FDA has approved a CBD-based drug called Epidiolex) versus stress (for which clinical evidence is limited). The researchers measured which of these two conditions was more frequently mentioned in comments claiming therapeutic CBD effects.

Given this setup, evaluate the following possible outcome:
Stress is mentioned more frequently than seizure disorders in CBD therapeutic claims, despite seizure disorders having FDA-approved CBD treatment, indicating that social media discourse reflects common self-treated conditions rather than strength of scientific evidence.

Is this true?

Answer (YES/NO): YES